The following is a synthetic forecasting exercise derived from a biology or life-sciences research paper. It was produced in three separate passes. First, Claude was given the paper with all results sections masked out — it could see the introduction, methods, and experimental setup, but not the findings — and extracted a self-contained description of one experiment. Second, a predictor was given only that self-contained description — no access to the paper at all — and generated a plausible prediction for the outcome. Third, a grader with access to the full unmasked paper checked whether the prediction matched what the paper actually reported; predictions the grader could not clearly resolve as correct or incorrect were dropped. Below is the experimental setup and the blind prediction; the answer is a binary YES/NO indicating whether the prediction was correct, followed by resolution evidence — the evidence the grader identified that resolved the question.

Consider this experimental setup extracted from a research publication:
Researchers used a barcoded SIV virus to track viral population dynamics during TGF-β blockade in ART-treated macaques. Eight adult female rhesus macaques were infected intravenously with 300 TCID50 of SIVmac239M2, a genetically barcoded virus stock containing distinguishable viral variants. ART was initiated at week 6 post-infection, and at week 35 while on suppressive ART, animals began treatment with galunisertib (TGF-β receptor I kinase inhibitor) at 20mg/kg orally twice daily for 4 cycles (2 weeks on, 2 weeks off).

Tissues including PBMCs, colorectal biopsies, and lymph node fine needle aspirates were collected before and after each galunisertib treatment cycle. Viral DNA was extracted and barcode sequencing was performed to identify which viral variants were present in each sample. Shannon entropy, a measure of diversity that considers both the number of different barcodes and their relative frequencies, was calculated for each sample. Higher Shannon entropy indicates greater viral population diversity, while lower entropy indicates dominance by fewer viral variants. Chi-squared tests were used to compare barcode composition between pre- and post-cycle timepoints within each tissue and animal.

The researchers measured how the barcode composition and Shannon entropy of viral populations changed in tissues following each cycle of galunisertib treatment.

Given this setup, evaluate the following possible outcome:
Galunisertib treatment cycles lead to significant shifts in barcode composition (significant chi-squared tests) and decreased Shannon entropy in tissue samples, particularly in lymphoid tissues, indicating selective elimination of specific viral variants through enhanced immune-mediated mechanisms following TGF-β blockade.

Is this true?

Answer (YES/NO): NO